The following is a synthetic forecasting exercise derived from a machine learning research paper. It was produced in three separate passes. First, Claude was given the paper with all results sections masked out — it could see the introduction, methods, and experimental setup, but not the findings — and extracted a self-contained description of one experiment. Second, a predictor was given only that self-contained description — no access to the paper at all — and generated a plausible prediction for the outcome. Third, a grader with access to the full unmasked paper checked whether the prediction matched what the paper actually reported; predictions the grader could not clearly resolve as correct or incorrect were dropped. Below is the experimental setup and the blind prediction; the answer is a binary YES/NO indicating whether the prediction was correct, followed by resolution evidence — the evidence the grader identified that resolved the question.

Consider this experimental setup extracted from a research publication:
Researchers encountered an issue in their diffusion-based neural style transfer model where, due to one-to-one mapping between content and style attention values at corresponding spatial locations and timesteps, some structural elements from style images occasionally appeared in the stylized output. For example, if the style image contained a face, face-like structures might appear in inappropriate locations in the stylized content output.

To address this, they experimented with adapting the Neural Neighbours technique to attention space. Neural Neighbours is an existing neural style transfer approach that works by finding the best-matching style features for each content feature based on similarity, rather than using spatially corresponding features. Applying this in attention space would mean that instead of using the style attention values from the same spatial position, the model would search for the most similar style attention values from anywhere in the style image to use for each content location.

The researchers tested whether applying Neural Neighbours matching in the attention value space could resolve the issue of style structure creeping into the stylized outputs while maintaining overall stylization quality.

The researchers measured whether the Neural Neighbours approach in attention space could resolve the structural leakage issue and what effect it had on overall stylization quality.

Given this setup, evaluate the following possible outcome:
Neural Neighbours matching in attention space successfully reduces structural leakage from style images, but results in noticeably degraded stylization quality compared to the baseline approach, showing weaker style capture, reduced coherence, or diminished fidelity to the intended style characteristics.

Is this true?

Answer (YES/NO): YES